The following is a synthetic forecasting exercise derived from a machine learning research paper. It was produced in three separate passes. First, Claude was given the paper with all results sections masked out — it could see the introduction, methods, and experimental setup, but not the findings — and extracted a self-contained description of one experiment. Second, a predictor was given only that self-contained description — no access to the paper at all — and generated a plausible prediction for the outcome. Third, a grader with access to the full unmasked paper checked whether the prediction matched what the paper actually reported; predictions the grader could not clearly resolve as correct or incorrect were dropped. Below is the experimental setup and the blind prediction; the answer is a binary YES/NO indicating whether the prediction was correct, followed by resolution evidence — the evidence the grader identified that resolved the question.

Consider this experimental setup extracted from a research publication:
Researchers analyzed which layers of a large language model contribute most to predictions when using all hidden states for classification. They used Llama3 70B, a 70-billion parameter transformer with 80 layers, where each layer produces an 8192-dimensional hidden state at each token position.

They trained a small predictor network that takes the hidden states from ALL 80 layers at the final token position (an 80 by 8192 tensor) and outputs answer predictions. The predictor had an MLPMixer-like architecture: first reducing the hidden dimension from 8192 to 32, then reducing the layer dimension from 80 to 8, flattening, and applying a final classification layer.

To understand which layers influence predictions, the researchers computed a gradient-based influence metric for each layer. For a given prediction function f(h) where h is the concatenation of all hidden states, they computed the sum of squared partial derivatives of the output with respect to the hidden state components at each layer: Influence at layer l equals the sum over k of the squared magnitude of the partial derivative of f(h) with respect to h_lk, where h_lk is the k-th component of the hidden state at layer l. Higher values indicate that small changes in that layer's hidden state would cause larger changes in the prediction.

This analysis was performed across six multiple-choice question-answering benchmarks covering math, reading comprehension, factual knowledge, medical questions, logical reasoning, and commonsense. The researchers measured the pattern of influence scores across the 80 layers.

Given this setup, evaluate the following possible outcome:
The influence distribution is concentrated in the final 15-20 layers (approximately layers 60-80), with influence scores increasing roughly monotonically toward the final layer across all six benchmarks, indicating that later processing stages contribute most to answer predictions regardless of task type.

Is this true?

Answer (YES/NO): NO